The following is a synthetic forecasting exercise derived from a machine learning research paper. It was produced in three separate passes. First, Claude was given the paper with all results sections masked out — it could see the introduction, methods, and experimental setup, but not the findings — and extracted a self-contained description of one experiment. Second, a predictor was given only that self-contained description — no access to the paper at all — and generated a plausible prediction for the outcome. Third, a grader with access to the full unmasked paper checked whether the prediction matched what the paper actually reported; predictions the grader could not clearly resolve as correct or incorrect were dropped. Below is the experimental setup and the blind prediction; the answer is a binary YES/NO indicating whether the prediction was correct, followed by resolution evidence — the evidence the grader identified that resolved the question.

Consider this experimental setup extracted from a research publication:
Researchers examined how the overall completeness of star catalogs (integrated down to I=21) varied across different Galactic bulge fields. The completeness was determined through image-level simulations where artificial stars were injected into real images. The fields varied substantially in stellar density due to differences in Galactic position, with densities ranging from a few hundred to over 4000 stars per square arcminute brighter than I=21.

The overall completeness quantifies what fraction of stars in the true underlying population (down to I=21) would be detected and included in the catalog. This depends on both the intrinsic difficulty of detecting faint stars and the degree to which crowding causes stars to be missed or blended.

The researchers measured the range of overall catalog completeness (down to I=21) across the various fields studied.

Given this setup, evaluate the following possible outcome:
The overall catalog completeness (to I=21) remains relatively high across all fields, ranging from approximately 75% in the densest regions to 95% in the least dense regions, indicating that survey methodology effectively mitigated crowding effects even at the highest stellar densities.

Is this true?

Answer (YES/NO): NO